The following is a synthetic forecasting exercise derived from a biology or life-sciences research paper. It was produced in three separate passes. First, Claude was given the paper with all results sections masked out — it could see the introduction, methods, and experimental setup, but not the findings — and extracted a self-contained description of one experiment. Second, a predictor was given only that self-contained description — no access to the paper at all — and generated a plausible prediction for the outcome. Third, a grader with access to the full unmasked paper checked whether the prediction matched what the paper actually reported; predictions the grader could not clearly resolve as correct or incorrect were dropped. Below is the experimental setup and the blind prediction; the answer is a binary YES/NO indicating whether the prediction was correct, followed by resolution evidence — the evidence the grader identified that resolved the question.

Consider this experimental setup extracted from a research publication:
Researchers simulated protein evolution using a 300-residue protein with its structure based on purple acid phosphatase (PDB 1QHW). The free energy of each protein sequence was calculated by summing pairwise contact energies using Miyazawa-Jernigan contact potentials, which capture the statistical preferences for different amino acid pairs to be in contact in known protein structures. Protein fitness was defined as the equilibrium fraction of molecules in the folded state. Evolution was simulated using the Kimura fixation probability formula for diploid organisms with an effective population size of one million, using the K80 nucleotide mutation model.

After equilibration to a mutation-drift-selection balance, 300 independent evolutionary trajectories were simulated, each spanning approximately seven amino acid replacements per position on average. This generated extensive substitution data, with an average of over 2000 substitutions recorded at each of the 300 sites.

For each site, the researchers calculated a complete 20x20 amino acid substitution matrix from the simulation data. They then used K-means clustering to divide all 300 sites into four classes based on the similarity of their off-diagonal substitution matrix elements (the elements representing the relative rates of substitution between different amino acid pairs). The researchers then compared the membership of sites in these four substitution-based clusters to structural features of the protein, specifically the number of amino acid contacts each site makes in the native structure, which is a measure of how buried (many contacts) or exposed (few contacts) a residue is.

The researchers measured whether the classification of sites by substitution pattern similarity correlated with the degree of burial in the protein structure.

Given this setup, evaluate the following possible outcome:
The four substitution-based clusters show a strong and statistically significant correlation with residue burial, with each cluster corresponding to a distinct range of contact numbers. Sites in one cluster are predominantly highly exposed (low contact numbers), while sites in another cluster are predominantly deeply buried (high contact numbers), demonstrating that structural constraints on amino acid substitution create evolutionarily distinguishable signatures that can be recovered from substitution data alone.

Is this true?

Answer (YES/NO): YES